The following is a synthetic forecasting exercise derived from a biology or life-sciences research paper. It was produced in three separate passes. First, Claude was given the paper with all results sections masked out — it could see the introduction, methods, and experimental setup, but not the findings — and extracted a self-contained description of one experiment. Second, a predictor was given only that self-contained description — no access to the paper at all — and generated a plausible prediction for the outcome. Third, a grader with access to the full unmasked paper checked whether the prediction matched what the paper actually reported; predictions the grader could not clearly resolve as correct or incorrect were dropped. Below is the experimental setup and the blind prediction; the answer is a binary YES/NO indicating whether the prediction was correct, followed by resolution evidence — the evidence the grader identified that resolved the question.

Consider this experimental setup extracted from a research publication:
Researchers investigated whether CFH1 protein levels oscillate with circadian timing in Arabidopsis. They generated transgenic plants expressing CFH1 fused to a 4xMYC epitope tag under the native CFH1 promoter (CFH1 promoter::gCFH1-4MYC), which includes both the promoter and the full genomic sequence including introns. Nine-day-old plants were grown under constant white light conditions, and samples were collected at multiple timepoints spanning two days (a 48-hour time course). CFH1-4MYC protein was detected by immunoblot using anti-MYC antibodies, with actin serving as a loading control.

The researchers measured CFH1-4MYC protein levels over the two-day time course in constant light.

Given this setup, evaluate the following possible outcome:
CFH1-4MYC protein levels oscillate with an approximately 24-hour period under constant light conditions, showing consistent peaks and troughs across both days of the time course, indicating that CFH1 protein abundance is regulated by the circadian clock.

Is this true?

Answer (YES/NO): YES